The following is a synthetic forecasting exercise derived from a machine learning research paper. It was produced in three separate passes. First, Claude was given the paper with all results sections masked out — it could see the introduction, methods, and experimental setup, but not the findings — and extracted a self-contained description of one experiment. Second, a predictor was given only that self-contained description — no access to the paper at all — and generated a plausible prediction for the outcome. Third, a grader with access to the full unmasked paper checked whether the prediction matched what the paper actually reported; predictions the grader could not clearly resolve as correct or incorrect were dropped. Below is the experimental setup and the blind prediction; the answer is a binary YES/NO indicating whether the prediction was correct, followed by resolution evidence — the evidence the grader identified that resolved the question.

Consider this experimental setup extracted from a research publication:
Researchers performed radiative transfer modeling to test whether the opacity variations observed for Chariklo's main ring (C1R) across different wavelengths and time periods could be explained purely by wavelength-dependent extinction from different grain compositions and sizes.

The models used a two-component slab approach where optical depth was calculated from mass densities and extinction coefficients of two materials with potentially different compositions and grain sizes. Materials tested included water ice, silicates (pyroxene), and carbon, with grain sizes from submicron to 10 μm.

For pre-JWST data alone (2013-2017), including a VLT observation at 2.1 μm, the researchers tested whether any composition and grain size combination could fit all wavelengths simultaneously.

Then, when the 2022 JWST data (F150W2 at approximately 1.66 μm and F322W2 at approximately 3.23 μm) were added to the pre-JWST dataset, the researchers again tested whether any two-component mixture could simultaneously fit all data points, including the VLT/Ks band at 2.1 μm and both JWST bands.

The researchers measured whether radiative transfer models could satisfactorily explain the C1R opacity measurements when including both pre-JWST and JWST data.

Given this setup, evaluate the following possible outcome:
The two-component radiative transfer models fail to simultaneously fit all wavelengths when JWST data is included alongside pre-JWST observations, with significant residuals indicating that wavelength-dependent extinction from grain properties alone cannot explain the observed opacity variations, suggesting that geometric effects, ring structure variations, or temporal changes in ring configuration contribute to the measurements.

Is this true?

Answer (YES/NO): YES